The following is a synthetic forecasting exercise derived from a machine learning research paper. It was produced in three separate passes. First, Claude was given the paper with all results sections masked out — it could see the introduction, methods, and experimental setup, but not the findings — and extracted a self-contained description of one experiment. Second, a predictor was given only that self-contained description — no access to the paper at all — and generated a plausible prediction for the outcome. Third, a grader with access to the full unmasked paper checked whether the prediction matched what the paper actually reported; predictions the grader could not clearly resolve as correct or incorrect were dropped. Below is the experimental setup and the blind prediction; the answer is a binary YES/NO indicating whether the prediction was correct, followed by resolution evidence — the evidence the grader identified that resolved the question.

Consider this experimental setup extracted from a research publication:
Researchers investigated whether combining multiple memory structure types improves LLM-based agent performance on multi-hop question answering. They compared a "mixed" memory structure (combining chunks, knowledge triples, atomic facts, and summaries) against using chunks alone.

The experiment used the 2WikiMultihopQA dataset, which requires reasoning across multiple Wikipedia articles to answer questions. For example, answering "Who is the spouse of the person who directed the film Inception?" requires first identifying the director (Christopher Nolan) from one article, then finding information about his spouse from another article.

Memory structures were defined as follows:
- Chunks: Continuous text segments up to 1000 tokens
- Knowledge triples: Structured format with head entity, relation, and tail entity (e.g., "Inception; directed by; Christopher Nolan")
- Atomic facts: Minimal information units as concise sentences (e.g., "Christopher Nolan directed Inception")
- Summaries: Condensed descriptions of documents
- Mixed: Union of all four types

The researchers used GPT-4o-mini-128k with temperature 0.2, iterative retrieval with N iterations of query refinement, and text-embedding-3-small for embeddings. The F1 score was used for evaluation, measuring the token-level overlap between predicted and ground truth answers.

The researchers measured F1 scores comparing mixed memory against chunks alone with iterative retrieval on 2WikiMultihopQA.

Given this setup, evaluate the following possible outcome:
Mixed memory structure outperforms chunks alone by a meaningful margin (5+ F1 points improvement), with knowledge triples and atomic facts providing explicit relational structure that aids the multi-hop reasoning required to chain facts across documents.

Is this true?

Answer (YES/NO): YES